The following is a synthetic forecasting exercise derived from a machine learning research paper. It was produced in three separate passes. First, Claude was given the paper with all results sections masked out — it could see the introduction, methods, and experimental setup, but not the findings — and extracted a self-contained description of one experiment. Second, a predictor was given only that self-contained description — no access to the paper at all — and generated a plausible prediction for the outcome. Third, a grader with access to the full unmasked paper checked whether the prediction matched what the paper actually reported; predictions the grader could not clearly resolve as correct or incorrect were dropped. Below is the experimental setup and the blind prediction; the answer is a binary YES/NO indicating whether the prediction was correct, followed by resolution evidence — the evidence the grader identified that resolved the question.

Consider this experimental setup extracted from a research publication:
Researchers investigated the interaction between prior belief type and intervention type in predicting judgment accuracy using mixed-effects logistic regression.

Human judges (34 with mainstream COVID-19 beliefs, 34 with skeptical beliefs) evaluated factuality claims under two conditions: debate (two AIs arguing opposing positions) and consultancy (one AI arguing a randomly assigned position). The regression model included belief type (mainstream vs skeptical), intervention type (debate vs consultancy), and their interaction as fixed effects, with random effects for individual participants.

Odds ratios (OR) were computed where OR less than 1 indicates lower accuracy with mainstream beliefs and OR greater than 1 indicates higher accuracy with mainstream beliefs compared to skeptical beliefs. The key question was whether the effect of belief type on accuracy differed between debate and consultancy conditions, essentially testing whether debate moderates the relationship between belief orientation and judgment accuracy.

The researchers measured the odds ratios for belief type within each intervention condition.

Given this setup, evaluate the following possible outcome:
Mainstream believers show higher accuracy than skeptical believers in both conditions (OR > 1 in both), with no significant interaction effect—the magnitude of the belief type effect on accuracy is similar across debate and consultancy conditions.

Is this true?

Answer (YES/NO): NO